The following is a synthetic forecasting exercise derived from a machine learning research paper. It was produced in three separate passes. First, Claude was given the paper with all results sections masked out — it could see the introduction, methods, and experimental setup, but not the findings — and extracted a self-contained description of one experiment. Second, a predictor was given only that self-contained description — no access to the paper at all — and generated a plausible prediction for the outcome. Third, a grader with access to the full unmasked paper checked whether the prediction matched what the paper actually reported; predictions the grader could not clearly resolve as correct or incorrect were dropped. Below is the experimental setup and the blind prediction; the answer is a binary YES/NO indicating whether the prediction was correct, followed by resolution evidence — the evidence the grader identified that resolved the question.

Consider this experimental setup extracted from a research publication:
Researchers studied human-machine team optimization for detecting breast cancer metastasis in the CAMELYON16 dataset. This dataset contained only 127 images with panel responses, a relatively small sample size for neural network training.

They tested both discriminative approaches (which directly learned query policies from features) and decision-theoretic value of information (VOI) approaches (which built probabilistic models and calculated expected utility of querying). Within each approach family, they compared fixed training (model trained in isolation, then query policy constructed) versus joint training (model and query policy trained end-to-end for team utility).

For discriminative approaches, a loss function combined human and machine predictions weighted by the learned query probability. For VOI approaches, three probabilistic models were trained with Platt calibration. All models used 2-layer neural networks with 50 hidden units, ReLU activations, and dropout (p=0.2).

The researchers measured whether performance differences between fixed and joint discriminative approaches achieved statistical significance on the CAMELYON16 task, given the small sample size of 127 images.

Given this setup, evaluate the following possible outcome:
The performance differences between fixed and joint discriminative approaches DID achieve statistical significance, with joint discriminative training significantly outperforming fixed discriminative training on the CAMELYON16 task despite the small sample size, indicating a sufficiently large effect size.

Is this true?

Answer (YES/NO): YES